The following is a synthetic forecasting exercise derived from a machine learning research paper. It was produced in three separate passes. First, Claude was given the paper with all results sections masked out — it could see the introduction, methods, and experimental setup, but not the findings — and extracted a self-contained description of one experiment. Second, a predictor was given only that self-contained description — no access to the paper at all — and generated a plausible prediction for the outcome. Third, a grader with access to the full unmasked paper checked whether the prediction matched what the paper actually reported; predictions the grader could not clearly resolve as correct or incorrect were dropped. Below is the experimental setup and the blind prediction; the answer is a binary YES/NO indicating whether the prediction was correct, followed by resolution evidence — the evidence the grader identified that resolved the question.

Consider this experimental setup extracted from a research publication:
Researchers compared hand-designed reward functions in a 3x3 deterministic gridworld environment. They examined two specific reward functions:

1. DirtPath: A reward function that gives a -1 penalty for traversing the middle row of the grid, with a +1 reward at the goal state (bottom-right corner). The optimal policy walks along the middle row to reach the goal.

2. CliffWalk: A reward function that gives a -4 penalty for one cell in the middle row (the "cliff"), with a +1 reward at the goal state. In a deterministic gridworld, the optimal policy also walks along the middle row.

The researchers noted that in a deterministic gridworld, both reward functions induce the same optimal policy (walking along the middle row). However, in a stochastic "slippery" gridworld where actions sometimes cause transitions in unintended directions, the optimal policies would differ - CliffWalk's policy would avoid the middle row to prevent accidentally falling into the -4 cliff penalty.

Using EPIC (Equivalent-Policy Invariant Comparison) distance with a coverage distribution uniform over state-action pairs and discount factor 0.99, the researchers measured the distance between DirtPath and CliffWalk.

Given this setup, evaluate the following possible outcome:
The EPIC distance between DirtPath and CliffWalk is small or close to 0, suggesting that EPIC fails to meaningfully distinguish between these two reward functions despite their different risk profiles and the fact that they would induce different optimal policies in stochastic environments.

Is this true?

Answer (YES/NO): NO